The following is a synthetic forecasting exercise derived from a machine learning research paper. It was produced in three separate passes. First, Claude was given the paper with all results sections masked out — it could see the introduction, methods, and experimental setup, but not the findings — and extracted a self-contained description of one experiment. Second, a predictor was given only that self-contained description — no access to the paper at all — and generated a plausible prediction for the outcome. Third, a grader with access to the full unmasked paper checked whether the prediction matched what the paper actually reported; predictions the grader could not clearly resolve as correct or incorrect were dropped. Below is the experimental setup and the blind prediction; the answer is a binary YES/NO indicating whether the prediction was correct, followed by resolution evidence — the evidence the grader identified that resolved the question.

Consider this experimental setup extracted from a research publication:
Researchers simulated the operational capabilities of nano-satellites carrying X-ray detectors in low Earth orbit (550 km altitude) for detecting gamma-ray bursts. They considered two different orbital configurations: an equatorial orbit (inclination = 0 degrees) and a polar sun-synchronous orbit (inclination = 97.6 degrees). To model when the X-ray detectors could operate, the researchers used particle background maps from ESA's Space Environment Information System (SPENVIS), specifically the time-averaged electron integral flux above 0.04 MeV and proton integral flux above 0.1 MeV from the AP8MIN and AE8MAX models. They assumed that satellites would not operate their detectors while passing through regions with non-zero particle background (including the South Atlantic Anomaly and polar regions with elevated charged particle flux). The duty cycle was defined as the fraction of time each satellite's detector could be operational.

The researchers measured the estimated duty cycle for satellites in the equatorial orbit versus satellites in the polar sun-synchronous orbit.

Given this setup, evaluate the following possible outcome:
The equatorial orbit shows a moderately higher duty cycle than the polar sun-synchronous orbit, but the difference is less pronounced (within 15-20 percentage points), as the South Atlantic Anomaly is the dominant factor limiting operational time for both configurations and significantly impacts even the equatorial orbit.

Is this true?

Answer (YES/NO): NO